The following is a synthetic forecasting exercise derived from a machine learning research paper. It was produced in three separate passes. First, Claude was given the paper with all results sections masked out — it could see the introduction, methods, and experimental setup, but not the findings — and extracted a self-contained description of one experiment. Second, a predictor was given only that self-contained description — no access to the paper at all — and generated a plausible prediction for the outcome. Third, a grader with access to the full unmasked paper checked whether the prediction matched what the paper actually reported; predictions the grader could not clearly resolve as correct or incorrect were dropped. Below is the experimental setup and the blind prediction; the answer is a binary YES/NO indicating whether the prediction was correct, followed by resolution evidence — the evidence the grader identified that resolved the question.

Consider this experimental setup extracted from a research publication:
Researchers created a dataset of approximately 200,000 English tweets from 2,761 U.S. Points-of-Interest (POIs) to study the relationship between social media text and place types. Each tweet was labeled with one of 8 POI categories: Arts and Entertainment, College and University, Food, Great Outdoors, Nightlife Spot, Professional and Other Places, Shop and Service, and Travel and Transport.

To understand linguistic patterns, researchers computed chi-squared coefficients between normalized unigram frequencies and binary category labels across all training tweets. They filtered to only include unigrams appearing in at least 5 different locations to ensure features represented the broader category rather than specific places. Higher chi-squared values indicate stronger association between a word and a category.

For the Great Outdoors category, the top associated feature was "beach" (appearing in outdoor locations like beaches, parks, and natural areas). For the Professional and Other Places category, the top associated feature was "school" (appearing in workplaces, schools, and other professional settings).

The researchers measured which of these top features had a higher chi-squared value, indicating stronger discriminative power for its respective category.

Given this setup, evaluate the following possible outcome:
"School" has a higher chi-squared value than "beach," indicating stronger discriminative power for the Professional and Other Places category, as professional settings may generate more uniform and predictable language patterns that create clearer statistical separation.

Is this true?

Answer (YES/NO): NO